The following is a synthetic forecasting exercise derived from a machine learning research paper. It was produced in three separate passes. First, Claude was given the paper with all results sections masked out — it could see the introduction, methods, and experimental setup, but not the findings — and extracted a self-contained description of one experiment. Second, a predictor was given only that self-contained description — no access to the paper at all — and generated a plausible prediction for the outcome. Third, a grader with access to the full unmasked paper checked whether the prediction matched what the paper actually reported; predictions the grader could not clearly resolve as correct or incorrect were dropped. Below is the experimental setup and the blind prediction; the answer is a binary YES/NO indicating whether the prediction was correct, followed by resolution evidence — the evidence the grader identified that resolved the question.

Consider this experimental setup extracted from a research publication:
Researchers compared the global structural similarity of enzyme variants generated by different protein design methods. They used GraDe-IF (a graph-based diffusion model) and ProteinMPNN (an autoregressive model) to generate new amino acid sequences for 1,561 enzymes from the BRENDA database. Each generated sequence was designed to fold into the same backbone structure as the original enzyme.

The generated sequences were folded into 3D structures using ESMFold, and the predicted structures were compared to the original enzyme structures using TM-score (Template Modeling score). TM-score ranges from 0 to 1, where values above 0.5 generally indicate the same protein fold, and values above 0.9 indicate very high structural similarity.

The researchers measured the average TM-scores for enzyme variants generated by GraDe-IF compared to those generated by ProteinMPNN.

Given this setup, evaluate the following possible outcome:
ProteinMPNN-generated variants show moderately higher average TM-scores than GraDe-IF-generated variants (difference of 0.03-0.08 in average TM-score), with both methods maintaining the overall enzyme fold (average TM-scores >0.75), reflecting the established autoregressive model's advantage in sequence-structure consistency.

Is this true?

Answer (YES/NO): NO